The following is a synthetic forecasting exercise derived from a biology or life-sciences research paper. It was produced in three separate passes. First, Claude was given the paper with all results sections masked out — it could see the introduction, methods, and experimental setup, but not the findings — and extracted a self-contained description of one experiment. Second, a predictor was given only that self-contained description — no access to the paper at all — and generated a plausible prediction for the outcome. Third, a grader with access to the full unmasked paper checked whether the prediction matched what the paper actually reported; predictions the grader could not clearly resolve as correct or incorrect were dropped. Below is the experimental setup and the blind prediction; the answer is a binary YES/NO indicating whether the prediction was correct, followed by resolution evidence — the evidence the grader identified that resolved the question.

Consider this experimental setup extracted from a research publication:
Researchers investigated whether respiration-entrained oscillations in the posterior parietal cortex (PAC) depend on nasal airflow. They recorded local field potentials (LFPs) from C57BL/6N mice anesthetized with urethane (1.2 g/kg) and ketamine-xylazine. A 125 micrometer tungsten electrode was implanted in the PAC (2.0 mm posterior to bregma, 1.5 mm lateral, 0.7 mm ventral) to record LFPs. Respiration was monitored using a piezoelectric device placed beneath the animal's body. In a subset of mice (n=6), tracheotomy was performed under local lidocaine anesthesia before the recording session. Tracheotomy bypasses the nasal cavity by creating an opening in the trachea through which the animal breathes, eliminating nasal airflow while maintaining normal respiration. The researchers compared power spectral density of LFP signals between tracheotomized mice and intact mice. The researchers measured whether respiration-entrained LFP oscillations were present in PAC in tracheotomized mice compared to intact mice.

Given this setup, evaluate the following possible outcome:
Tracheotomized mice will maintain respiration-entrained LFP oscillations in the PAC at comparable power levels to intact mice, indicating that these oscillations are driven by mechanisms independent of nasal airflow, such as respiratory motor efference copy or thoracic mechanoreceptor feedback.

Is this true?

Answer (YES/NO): NO